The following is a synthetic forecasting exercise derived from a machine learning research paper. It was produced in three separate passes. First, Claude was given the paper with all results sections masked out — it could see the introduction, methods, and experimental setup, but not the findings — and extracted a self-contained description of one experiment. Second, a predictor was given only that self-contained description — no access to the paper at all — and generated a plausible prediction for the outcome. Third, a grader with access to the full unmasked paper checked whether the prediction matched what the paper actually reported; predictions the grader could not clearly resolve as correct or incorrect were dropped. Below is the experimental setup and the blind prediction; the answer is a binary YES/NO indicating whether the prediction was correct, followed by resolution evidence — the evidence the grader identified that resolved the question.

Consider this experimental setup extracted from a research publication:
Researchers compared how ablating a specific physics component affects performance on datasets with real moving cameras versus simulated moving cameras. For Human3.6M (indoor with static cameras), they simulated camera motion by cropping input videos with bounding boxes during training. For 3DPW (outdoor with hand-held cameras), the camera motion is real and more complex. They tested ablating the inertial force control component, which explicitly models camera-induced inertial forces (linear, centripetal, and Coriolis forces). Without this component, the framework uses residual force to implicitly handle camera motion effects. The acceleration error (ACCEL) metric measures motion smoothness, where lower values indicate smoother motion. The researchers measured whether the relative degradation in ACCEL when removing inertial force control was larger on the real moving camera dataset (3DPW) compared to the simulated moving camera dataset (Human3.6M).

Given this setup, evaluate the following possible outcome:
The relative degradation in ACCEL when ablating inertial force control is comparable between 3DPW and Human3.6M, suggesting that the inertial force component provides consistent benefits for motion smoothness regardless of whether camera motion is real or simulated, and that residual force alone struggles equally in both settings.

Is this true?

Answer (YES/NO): NO